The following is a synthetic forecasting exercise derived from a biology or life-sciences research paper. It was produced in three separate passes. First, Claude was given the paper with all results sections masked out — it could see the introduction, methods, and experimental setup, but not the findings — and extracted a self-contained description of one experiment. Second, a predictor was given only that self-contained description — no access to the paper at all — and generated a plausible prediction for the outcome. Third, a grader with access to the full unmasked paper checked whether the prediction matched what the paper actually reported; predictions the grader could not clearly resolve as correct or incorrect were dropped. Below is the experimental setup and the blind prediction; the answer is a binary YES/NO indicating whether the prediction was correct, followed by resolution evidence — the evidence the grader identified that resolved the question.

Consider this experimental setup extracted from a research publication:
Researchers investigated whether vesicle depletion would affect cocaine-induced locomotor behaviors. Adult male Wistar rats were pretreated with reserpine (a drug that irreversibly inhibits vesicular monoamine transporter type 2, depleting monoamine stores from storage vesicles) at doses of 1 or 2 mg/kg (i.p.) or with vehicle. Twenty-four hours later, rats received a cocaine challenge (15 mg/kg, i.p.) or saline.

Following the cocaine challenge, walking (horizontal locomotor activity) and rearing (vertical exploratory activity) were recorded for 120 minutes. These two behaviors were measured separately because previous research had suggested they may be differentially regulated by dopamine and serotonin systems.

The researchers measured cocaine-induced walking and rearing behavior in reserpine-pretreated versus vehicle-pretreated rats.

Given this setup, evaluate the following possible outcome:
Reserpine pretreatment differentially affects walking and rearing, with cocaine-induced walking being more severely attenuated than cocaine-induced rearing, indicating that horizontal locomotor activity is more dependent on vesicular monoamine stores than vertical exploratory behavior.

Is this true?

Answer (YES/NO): NO